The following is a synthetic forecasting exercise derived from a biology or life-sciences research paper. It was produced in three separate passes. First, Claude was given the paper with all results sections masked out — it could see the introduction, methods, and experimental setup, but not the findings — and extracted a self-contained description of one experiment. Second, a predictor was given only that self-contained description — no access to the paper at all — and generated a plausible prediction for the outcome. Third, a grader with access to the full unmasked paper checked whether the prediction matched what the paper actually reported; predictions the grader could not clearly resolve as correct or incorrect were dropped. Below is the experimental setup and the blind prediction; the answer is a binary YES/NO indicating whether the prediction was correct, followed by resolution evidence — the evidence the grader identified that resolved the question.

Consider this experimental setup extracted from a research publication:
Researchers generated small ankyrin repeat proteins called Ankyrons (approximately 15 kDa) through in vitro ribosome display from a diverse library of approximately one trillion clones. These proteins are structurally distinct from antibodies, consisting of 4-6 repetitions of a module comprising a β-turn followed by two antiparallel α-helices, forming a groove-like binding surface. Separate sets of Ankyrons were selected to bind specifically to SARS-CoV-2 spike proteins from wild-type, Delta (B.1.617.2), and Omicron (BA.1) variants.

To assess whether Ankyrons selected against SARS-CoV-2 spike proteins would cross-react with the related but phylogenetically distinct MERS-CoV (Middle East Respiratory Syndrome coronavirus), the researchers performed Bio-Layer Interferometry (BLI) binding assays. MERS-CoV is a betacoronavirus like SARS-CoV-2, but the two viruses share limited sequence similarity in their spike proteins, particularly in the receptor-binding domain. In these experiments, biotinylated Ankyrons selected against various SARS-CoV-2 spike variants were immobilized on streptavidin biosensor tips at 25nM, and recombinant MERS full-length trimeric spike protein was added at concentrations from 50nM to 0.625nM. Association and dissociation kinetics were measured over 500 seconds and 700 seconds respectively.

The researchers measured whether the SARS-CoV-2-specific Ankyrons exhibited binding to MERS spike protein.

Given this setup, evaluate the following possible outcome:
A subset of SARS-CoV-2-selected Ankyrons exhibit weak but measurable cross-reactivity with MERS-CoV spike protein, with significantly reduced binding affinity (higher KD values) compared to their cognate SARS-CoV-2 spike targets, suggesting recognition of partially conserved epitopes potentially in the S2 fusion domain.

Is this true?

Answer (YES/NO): NO